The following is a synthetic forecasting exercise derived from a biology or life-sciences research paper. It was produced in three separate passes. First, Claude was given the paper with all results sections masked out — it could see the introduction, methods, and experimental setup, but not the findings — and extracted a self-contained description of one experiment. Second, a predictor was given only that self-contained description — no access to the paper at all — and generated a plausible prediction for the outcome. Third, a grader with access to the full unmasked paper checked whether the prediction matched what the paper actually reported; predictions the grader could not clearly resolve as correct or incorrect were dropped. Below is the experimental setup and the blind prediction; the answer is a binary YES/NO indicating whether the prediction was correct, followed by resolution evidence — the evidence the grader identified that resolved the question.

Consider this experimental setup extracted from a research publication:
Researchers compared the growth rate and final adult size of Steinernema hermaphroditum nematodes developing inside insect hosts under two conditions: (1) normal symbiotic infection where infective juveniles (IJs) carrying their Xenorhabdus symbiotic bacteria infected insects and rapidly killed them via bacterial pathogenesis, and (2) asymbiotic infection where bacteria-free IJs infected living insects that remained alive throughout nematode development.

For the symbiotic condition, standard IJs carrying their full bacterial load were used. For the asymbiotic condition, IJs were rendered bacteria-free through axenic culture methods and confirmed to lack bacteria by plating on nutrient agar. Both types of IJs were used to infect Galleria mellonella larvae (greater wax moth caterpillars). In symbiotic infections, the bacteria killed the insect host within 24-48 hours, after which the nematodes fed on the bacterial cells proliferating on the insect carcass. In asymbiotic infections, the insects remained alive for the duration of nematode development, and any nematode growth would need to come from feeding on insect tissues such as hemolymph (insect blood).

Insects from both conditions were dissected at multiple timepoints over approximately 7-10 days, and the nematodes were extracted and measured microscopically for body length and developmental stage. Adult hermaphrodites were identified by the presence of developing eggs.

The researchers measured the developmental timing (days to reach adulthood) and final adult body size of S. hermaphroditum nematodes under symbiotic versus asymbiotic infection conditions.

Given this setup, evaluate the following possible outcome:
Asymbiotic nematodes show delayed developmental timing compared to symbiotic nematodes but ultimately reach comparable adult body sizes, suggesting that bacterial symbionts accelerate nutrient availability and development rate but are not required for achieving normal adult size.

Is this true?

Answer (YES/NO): NO